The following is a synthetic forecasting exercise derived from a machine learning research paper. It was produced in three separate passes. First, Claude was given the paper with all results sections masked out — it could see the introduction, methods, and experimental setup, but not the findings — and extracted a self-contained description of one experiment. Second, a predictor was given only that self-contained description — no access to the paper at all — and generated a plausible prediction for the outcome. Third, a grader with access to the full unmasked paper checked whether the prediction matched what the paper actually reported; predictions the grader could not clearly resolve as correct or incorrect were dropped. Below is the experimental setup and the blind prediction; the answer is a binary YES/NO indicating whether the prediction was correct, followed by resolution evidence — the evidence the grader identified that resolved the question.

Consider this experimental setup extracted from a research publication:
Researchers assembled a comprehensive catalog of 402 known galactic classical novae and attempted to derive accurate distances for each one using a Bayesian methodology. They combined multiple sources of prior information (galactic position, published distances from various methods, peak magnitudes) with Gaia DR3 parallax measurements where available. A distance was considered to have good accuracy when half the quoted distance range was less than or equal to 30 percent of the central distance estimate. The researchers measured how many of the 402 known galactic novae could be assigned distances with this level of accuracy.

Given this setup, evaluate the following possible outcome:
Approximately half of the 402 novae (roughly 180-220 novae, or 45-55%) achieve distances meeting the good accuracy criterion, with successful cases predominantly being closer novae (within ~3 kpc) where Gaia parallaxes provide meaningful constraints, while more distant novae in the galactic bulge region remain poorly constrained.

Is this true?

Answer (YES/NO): NO